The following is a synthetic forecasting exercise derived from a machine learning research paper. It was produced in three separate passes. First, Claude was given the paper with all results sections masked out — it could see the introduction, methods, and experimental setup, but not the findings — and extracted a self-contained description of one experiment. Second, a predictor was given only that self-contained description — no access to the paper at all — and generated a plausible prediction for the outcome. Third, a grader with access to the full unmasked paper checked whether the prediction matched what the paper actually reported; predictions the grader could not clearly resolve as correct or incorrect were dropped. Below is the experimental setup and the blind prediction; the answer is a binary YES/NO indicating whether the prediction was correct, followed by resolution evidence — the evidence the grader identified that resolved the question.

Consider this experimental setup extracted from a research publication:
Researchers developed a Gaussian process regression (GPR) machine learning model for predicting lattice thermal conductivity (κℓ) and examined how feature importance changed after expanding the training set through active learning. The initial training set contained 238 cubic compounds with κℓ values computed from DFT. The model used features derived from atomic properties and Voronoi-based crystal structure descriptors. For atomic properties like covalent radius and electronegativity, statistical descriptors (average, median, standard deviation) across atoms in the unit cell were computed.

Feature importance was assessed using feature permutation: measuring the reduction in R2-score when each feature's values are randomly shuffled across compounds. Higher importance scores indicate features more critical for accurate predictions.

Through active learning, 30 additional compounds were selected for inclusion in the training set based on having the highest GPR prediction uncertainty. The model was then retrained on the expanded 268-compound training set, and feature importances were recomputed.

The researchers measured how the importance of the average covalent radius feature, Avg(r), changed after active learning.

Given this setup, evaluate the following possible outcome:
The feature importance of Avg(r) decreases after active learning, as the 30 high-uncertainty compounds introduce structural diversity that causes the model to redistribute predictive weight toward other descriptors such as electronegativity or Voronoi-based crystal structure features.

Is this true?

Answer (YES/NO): NO